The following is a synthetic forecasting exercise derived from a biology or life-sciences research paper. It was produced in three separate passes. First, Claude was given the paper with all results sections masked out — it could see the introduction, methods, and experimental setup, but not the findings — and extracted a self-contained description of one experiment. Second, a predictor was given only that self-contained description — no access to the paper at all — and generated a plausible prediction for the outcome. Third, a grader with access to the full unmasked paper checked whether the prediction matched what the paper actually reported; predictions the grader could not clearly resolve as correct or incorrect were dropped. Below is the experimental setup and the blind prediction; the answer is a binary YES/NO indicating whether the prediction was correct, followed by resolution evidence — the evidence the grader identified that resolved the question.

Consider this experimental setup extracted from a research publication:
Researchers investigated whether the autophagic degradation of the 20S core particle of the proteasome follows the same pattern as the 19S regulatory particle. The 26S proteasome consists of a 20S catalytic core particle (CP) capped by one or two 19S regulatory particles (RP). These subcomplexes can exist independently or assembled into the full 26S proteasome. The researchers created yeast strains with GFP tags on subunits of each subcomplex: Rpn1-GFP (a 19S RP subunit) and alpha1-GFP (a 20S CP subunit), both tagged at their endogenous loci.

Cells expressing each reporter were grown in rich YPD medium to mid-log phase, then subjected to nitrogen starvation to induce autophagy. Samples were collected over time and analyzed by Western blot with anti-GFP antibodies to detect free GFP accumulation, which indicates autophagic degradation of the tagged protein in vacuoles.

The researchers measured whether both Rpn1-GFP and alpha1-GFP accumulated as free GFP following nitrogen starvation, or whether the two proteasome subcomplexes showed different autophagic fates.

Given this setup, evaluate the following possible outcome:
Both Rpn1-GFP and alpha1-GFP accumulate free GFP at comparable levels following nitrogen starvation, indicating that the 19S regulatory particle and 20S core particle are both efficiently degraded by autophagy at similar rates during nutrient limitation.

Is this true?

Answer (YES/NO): NO